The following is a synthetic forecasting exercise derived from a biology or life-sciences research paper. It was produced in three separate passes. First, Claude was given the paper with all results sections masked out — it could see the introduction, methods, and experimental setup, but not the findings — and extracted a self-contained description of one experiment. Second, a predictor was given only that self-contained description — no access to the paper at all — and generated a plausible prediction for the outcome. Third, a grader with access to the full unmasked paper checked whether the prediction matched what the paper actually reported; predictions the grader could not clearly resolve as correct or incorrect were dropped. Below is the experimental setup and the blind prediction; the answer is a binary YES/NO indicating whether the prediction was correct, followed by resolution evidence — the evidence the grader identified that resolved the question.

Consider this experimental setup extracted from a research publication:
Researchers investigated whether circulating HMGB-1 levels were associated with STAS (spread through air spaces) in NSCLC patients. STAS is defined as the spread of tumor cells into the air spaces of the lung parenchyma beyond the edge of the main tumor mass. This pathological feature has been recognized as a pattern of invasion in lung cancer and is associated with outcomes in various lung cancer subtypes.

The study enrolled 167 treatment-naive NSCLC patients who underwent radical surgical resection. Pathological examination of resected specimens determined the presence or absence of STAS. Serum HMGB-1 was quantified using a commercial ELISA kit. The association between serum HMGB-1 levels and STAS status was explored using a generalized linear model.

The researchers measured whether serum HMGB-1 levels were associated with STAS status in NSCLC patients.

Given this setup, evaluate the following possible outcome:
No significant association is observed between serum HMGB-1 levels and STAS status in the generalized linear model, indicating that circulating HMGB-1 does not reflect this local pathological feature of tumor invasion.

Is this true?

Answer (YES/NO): YES